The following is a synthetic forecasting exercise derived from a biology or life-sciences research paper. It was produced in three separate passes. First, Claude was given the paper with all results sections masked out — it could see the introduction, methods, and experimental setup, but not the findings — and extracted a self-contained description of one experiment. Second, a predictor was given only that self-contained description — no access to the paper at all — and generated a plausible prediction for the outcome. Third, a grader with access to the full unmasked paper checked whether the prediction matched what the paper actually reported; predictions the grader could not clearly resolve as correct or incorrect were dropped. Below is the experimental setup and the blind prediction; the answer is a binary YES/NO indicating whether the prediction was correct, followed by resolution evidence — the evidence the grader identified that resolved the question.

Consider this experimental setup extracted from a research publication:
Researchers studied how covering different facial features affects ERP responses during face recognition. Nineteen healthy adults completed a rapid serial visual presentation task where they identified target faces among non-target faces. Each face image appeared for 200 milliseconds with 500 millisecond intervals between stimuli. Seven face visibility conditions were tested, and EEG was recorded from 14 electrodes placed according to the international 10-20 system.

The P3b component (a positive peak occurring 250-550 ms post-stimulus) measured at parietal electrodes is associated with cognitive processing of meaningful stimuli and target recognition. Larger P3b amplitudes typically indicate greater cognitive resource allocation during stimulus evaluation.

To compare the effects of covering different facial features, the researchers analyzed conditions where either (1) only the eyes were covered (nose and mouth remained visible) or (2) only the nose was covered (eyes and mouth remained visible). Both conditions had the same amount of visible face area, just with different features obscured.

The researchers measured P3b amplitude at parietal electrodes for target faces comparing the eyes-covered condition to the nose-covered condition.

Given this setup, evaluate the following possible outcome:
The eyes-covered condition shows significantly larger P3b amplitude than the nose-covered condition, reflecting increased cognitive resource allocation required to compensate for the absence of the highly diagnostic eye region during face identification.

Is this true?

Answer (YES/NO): NO